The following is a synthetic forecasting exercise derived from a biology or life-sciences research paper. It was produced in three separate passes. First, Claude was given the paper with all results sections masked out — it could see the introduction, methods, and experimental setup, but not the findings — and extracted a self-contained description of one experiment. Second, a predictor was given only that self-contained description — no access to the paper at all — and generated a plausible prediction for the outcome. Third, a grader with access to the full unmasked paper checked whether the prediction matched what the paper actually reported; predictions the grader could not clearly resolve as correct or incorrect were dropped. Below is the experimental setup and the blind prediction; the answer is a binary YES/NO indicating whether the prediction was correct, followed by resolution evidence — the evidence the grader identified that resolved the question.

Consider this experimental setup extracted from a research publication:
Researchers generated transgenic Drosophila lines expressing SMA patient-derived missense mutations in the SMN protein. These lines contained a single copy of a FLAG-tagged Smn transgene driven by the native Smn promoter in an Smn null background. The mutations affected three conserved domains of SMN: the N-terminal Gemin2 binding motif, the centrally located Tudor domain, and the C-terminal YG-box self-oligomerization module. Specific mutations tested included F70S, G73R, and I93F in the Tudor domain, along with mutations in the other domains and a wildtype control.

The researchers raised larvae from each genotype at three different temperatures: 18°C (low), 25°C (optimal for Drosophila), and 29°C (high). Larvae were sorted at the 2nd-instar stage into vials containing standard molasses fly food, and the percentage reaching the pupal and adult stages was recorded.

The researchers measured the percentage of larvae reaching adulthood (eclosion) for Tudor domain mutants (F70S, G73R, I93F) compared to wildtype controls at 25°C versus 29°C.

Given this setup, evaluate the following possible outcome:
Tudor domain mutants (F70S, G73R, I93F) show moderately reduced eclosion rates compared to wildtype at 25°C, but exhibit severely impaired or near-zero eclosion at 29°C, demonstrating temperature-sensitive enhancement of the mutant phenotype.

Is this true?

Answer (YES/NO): YES